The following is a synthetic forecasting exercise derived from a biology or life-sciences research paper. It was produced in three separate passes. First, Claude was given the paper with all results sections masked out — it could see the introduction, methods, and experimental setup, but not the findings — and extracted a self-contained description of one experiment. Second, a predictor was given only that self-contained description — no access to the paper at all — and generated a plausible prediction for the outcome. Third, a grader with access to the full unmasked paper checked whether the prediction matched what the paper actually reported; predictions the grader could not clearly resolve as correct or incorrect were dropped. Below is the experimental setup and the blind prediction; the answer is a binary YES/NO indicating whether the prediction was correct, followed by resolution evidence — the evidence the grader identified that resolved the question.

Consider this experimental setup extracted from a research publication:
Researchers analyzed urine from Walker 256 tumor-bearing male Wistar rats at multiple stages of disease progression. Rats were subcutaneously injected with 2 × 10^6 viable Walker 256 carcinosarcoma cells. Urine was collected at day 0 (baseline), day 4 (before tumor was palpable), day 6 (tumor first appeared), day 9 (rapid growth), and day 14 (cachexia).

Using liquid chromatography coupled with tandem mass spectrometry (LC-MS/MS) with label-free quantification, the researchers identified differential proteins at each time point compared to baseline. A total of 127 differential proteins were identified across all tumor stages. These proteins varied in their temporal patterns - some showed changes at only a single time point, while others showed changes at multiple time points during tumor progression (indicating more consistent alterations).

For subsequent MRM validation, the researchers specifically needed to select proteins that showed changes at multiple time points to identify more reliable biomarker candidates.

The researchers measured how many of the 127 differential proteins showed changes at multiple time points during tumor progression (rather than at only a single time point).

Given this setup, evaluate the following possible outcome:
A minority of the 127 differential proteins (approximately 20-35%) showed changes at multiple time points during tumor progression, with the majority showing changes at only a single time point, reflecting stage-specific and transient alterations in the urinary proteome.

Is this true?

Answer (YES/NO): YES